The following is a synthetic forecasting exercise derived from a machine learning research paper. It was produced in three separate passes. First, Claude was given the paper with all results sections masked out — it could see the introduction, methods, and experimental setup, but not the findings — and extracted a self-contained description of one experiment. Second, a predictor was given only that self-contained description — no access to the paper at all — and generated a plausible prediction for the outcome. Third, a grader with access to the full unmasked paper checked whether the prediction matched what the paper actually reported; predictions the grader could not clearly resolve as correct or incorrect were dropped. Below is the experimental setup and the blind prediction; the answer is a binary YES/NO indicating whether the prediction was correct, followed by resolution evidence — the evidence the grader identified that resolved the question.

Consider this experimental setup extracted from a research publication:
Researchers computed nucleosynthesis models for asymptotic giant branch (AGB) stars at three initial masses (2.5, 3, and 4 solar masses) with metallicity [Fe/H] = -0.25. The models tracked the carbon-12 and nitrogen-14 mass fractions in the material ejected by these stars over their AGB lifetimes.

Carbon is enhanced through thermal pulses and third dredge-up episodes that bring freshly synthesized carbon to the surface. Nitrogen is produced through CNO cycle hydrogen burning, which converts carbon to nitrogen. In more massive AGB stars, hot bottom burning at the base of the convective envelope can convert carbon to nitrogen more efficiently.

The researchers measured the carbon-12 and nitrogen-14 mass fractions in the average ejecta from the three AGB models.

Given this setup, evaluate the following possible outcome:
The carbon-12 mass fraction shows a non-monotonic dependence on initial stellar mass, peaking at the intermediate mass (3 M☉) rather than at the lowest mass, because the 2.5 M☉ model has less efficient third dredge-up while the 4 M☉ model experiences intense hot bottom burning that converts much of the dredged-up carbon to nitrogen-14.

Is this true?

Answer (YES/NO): NO